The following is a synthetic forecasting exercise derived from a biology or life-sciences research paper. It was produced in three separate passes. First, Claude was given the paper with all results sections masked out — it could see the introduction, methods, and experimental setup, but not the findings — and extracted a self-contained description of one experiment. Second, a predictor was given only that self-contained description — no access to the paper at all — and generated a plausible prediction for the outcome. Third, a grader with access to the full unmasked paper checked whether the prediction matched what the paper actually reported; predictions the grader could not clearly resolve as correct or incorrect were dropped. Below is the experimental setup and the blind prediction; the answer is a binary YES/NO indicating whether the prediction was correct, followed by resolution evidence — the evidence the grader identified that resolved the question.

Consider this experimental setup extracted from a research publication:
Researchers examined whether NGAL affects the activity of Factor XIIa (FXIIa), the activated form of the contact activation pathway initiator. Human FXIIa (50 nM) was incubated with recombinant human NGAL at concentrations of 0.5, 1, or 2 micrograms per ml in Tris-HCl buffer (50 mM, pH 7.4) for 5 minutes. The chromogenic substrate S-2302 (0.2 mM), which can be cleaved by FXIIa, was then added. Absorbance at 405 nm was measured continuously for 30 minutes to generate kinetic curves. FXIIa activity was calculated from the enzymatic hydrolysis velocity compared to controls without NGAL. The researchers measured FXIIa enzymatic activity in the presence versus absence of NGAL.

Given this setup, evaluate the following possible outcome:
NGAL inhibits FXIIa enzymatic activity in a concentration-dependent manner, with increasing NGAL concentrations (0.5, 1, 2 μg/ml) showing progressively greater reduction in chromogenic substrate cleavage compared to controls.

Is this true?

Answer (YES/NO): NO